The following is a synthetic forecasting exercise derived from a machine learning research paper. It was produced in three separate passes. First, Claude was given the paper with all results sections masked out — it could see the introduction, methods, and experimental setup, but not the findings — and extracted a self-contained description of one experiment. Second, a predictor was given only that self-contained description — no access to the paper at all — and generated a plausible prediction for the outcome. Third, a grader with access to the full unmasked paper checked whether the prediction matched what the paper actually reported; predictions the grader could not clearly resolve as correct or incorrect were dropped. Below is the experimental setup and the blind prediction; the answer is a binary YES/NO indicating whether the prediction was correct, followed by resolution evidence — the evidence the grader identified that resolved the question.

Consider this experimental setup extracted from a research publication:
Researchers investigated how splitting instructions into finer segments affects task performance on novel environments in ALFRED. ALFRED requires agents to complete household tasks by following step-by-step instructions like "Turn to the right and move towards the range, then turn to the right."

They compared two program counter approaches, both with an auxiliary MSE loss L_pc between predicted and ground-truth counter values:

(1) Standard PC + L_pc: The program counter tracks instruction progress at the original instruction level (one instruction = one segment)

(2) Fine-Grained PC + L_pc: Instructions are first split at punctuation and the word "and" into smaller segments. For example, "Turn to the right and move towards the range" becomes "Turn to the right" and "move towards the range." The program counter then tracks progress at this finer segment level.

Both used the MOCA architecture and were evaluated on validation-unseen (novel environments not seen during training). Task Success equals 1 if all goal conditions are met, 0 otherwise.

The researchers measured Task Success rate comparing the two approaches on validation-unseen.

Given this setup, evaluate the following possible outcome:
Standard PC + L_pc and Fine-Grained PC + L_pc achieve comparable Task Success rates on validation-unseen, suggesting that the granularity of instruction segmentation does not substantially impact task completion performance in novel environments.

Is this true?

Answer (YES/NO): YES